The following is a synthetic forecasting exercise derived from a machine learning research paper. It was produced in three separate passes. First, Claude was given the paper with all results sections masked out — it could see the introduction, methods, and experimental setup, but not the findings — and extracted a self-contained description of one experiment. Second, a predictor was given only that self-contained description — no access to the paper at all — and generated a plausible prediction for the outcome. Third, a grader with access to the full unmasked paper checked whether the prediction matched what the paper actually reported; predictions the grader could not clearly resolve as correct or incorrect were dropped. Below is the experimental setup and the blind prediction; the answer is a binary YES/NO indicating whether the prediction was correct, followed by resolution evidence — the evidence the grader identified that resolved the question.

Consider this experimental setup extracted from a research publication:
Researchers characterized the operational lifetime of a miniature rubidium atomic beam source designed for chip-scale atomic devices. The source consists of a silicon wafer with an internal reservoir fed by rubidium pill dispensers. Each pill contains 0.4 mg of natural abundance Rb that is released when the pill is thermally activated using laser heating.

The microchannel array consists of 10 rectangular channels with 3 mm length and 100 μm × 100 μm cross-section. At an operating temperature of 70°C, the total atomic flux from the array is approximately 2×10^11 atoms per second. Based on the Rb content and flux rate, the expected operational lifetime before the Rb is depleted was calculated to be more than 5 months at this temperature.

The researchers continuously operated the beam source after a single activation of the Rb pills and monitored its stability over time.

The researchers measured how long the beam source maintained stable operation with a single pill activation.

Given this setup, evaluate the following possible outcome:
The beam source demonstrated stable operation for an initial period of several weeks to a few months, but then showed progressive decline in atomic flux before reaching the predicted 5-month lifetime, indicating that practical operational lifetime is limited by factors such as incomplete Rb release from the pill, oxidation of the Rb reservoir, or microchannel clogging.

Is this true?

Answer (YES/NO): NO